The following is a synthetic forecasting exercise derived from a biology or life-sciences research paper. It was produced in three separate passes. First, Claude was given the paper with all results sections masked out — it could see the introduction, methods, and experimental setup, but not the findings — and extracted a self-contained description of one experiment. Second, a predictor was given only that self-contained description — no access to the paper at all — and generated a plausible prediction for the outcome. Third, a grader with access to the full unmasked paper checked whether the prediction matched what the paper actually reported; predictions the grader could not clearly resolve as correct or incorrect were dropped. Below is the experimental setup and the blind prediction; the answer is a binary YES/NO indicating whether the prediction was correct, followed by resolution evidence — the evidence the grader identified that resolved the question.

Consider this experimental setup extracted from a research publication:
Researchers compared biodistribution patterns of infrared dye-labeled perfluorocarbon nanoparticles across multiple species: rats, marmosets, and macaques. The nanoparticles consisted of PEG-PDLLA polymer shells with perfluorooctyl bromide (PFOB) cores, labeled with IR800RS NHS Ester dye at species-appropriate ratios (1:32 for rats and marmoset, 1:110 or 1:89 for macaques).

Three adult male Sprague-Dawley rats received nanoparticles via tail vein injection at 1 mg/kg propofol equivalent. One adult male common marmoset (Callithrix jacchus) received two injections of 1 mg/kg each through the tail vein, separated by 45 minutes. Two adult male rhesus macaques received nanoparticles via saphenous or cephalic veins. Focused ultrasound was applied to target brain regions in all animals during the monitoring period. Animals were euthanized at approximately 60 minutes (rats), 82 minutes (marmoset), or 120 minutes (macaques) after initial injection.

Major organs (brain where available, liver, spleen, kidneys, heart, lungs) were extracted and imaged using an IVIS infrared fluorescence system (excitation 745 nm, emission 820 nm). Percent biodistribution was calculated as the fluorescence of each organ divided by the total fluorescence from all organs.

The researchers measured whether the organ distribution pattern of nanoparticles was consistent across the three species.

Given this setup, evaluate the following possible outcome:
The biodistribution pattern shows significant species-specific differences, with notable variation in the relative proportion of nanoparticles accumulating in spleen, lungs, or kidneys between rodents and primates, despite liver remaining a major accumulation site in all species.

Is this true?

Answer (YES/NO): NO